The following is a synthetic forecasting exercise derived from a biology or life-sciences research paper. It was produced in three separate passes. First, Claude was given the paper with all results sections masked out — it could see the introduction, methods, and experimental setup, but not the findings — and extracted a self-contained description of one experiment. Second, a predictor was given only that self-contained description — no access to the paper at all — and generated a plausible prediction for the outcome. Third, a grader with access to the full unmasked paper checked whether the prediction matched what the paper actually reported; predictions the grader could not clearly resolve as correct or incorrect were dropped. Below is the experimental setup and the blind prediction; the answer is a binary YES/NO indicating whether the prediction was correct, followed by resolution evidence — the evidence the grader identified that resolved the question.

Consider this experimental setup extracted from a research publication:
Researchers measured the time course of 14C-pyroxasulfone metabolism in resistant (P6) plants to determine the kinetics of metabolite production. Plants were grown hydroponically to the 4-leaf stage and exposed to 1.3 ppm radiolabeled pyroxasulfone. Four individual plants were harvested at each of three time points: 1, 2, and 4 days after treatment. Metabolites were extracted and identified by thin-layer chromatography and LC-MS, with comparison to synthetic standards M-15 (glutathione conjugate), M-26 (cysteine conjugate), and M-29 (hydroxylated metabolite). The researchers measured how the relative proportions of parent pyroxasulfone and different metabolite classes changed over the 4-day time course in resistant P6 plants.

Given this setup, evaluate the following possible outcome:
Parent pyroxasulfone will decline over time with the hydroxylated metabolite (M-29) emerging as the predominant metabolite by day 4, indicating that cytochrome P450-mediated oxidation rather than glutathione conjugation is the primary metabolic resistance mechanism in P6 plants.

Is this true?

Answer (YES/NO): NO